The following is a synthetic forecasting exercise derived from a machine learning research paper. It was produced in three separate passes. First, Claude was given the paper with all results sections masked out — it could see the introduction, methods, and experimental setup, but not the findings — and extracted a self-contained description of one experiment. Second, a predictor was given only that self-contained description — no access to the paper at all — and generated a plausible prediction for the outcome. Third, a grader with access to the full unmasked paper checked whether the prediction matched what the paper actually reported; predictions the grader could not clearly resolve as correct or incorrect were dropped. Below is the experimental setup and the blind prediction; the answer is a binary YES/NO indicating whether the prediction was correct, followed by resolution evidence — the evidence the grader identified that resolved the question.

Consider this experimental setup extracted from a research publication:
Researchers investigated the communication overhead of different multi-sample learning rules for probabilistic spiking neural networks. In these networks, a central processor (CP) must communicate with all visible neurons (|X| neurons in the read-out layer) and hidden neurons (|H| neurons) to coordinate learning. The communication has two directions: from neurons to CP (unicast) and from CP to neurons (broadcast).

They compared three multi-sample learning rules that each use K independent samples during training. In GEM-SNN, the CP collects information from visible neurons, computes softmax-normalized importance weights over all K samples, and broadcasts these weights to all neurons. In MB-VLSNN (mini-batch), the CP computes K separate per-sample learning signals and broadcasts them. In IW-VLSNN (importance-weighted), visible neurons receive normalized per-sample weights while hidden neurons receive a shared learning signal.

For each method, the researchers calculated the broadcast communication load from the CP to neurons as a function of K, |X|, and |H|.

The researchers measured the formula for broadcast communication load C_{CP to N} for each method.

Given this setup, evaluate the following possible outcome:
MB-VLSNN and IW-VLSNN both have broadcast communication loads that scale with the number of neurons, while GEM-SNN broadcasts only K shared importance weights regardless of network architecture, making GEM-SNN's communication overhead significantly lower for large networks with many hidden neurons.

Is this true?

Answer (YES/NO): NO